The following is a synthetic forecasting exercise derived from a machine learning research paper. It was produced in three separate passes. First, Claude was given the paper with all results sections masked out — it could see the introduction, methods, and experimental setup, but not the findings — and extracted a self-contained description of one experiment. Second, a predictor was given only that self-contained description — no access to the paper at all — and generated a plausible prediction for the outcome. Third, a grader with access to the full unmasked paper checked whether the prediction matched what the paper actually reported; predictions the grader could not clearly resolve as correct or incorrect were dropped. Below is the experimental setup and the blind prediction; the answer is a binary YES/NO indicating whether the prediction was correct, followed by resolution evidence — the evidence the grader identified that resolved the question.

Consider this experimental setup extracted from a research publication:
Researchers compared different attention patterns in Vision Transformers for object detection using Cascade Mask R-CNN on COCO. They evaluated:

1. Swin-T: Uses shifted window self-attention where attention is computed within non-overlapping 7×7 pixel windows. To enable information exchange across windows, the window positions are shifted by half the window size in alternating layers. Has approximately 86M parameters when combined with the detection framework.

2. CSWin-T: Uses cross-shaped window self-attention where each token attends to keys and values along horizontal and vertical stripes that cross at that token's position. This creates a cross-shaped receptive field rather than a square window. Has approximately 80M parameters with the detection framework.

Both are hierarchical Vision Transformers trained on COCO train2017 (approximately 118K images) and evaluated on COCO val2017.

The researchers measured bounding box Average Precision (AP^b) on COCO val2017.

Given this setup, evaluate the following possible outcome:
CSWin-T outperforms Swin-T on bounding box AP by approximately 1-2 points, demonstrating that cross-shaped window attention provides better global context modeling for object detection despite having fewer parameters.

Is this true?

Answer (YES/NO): NO